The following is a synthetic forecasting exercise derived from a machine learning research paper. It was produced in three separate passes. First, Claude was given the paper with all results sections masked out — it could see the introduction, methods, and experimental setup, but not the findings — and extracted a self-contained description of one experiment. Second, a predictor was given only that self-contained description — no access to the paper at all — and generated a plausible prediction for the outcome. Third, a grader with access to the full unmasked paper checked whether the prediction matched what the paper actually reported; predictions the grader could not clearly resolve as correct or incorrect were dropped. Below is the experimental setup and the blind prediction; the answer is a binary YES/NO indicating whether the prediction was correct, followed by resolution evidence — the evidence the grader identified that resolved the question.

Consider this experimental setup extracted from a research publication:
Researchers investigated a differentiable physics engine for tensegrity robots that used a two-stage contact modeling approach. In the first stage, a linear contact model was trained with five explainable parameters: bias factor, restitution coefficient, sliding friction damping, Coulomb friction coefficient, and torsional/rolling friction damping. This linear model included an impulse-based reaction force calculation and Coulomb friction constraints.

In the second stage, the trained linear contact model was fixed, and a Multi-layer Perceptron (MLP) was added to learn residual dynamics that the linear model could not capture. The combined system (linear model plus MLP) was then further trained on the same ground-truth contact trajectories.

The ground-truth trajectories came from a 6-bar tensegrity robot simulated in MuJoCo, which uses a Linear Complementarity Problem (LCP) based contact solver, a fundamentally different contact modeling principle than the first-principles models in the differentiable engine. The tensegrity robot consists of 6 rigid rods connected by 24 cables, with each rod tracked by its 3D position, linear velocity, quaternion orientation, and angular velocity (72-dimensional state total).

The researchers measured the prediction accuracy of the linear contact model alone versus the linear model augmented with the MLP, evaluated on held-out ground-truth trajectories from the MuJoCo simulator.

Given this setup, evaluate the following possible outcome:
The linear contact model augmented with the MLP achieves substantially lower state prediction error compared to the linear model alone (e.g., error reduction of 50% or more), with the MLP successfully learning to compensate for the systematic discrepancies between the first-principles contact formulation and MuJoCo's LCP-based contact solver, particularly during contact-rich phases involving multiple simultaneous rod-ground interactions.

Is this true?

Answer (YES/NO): NO